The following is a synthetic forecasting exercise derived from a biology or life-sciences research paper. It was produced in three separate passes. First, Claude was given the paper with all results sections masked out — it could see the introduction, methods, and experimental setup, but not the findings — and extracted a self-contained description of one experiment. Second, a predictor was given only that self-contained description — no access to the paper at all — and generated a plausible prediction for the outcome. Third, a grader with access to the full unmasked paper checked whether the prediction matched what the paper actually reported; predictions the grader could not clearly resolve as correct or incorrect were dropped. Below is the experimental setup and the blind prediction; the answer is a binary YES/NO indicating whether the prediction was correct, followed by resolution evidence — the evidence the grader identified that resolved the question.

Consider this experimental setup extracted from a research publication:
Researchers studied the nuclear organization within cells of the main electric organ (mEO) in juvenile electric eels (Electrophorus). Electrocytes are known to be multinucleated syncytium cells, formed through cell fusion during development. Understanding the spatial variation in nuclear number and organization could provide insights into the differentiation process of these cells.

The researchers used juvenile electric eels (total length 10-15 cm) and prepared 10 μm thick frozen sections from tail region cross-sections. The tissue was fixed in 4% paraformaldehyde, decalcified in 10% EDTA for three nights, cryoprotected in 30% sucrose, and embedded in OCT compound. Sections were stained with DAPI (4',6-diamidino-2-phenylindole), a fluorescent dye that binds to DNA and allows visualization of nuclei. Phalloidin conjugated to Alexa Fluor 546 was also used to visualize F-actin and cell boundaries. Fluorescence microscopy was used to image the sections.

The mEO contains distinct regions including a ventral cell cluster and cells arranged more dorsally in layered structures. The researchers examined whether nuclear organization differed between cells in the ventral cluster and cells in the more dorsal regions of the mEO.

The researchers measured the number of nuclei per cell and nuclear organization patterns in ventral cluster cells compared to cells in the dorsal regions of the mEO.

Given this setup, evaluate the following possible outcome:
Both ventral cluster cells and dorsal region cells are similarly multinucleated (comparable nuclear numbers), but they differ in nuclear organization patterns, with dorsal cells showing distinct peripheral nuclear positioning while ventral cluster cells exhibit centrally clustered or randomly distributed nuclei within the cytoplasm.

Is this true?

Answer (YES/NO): NO